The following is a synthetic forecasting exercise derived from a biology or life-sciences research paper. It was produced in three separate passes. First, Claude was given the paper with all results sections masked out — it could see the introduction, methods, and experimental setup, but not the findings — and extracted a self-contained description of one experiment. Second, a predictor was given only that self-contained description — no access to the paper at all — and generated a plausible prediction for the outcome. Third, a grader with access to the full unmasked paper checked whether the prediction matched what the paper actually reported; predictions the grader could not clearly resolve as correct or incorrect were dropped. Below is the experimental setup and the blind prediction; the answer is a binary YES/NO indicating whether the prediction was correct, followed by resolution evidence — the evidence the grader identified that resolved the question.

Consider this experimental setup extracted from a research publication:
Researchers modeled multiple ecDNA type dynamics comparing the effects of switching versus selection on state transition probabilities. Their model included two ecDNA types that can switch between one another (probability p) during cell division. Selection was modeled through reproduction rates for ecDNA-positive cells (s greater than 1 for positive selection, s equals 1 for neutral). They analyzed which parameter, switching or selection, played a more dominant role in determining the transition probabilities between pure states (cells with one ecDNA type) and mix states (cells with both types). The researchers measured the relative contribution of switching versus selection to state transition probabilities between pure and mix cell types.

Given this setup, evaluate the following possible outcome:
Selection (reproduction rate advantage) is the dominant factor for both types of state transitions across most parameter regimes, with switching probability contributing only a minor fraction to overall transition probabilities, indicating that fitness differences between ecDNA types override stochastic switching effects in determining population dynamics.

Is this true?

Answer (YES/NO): NO